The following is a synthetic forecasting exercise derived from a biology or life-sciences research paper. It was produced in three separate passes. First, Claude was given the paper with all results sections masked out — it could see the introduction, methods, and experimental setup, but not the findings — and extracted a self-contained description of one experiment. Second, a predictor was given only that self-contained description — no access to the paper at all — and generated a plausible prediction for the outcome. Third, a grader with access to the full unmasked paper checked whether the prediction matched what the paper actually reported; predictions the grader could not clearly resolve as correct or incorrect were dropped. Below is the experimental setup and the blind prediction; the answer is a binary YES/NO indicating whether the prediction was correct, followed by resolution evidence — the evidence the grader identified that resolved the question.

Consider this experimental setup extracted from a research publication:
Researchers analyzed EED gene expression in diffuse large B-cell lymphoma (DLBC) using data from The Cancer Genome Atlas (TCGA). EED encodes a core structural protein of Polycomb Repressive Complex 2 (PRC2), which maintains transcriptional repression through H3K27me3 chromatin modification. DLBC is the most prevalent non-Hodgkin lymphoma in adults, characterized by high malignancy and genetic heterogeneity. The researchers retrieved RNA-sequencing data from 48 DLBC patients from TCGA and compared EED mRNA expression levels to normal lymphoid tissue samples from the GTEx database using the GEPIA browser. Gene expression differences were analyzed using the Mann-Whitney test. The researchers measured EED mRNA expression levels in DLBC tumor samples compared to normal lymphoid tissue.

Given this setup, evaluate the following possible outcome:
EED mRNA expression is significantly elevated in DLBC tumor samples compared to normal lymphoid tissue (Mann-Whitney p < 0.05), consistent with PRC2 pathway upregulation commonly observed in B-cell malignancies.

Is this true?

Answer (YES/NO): YES